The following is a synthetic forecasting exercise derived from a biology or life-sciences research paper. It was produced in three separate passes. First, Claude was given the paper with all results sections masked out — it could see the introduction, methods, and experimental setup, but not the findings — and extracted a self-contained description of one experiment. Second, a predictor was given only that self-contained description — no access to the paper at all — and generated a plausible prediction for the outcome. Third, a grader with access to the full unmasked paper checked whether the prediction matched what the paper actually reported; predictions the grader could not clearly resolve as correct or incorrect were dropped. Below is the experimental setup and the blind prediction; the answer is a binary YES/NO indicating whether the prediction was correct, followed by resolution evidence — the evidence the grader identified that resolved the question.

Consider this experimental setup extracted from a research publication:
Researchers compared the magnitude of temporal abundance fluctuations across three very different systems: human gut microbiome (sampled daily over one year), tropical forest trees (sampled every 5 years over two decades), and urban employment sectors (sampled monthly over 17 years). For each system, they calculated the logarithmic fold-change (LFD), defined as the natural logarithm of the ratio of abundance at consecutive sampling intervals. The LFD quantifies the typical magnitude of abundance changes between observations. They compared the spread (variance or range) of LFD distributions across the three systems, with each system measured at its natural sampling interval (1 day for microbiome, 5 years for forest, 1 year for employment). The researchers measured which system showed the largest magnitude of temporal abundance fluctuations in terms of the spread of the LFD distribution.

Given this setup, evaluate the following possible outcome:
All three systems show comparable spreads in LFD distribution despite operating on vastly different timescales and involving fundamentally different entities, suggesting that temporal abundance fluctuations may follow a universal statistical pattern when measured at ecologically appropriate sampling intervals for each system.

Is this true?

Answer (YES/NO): NO